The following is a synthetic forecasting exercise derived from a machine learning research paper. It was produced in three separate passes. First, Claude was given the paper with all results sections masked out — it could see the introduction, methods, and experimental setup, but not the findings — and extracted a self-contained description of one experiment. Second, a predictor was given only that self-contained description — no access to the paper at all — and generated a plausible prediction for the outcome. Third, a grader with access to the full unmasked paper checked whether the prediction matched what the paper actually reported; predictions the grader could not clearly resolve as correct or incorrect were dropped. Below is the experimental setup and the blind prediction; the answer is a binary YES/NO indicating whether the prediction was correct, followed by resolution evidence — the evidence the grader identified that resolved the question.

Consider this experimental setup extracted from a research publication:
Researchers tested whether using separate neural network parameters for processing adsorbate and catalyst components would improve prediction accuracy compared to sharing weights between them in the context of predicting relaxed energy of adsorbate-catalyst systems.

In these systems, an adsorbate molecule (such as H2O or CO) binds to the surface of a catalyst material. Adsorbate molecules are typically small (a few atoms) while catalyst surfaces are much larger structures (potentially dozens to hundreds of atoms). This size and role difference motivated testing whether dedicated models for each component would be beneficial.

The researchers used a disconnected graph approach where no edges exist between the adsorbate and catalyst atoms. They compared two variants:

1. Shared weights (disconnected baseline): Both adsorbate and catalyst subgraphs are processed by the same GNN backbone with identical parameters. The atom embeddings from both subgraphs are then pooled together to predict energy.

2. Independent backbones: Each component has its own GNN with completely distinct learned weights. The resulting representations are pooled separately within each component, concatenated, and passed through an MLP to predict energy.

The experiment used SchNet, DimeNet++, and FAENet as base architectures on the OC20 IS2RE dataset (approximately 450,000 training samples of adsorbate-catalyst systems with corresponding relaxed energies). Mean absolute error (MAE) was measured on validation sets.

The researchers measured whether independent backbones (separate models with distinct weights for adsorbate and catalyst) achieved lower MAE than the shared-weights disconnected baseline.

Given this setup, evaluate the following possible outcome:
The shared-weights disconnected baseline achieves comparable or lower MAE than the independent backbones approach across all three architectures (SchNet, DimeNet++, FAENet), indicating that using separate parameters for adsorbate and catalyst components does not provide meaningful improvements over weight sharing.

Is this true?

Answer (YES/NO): NO